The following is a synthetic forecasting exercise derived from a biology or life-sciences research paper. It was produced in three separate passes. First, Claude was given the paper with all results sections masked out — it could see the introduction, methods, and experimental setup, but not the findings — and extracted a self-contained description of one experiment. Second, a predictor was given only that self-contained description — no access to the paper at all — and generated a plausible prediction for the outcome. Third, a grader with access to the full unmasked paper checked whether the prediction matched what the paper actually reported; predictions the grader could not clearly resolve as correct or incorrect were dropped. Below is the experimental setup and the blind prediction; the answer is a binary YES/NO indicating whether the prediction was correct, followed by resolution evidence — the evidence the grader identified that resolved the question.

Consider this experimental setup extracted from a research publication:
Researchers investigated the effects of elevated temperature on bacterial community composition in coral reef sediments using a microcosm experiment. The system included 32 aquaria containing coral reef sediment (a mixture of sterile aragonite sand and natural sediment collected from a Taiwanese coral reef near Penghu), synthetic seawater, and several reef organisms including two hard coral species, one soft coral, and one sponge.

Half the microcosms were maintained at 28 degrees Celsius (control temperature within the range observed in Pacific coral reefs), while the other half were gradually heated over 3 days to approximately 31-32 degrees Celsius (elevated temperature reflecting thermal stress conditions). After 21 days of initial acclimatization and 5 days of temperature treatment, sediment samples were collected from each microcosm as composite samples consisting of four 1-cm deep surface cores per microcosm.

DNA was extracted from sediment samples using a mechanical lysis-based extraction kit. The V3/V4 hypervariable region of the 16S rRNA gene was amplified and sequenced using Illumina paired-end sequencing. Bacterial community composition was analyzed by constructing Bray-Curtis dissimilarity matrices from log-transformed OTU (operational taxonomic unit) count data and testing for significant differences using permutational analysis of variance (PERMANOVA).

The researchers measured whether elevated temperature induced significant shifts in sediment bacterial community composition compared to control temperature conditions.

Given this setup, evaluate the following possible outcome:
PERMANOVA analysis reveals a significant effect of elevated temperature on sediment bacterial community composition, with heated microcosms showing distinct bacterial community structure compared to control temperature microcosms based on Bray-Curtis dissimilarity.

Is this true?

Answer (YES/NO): NO